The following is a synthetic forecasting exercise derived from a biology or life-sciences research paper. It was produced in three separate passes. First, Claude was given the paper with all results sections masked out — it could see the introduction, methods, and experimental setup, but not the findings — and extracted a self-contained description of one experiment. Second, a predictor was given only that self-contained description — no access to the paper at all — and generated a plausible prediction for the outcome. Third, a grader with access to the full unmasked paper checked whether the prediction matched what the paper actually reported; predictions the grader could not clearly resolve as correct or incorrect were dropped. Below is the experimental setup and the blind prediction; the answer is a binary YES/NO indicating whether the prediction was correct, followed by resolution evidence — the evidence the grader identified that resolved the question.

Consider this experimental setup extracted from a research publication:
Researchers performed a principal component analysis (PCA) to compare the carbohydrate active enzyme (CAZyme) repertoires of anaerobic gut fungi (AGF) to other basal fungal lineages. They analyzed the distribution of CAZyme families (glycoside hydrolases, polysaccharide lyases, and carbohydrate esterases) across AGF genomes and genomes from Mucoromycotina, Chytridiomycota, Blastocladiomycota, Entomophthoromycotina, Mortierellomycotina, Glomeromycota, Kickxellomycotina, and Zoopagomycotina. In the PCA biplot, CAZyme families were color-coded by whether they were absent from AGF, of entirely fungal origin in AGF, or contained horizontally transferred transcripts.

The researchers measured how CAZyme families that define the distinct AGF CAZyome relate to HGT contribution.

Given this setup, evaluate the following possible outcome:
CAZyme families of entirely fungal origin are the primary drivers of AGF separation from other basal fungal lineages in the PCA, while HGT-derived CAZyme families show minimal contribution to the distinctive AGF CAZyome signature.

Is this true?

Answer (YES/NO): NO